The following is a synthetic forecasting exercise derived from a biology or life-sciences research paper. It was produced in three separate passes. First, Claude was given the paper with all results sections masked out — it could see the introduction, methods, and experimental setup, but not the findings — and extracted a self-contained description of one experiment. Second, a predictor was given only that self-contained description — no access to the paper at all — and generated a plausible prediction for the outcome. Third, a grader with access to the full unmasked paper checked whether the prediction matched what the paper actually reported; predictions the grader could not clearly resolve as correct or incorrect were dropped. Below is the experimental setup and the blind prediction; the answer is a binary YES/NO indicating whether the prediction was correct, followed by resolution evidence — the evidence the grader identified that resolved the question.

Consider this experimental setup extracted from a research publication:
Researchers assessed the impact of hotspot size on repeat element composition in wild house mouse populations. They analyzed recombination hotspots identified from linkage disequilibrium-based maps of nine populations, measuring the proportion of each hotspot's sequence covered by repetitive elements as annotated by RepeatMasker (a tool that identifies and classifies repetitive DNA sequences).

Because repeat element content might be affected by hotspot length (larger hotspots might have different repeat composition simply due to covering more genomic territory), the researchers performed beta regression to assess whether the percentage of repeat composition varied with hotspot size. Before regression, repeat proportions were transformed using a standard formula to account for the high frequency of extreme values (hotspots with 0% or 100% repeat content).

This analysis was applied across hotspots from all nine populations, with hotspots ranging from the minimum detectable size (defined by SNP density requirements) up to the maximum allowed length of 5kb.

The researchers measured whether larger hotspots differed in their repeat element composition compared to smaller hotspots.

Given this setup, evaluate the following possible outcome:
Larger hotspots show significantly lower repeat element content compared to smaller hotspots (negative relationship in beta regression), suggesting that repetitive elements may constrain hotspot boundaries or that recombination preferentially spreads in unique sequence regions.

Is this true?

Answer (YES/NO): NO